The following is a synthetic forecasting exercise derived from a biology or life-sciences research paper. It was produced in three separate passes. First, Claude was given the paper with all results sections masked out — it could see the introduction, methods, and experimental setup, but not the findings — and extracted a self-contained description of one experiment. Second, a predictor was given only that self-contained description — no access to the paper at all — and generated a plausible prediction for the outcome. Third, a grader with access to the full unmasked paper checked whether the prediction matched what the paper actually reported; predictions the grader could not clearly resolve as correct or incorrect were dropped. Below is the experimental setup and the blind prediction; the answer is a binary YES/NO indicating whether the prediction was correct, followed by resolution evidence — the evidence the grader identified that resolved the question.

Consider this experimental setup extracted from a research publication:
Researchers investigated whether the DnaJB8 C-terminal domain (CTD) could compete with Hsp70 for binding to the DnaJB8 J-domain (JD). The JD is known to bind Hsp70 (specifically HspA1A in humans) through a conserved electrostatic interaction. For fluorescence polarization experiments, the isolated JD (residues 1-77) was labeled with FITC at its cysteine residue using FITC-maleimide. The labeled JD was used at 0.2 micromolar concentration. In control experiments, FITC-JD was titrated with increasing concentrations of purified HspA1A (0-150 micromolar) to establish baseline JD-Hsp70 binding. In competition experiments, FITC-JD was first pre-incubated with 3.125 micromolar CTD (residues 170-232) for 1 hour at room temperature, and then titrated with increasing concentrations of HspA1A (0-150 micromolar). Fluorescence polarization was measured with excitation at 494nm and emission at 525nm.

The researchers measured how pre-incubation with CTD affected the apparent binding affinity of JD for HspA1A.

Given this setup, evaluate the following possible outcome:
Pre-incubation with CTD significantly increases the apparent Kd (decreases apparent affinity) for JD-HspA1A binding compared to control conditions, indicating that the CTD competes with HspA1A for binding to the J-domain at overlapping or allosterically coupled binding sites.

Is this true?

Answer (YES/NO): YES